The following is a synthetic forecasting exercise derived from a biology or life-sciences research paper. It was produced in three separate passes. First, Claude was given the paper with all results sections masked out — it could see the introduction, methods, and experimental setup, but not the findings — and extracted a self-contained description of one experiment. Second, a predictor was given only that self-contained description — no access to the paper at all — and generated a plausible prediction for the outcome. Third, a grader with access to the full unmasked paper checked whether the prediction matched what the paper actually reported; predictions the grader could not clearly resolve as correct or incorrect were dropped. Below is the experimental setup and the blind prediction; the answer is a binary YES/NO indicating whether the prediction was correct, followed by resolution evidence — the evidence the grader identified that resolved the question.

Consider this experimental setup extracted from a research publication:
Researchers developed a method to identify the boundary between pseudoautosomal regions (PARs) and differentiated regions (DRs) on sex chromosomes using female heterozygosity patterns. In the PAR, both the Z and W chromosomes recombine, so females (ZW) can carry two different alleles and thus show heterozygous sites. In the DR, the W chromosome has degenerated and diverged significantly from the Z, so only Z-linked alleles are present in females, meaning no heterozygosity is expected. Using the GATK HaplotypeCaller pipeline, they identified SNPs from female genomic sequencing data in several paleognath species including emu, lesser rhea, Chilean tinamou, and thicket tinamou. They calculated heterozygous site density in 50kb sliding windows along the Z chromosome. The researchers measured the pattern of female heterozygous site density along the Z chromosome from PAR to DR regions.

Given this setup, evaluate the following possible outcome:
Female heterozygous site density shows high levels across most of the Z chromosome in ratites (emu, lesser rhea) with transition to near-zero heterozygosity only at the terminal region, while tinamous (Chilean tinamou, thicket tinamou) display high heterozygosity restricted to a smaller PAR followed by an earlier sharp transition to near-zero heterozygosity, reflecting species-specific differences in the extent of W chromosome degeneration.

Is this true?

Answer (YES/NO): NO